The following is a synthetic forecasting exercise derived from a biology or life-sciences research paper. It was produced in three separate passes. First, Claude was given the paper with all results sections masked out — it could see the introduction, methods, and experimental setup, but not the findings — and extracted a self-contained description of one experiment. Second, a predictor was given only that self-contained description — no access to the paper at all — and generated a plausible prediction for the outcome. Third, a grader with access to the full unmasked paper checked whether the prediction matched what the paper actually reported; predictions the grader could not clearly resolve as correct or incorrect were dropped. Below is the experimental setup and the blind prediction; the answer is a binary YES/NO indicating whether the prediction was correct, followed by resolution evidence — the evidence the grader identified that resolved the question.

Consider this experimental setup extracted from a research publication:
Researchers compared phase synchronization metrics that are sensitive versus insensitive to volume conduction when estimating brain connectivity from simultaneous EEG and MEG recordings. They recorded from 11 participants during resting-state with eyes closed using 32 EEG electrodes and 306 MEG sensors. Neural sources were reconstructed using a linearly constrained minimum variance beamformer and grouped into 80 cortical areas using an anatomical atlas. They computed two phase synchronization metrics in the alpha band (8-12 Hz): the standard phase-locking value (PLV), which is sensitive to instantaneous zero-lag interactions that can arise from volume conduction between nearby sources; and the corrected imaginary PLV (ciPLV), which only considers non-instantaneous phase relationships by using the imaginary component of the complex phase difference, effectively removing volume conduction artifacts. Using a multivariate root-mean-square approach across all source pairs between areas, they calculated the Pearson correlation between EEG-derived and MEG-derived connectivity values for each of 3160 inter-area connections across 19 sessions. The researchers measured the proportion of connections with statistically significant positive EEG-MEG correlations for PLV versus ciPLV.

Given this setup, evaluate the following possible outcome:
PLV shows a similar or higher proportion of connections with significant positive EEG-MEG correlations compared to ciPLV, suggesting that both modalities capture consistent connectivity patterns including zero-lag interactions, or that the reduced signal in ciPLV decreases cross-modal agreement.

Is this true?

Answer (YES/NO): NO